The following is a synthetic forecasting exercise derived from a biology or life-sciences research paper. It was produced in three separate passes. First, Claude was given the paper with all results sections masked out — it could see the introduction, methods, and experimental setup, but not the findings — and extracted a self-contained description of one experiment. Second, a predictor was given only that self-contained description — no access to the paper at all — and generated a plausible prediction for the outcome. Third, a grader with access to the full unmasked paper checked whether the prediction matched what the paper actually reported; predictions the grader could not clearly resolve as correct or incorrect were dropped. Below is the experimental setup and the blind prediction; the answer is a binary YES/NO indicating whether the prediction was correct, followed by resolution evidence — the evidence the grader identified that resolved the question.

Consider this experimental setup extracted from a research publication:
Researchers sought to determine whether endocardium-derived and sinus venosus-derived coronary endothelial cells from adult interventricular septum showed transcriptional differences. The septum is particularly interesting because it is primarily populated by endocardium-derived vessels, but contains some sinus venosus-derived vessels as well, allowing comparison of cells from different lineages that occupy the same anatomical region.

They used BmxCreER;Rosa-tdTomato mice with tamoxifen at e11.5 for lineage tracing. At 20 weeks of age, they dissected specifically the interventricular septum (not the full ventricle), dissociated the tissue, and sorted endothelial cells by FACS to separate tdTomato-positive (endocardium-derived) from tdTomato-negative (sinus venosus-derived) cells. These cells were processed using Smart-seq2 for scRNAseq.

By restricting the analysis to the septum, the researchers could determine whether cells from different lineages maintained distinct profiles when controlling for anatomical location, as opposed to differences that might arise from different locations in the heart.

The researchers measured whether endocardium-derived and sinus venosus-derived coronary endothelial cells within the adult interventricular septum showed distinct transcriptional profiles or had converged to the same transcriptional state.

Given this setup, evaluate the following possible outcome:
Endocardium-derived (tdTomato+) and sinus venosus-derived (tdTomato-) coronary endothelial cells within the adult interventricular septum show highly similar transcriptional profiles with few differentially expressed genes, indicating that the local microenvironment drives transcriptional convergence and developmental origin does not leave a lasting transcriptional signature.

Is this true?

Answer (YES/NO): YES